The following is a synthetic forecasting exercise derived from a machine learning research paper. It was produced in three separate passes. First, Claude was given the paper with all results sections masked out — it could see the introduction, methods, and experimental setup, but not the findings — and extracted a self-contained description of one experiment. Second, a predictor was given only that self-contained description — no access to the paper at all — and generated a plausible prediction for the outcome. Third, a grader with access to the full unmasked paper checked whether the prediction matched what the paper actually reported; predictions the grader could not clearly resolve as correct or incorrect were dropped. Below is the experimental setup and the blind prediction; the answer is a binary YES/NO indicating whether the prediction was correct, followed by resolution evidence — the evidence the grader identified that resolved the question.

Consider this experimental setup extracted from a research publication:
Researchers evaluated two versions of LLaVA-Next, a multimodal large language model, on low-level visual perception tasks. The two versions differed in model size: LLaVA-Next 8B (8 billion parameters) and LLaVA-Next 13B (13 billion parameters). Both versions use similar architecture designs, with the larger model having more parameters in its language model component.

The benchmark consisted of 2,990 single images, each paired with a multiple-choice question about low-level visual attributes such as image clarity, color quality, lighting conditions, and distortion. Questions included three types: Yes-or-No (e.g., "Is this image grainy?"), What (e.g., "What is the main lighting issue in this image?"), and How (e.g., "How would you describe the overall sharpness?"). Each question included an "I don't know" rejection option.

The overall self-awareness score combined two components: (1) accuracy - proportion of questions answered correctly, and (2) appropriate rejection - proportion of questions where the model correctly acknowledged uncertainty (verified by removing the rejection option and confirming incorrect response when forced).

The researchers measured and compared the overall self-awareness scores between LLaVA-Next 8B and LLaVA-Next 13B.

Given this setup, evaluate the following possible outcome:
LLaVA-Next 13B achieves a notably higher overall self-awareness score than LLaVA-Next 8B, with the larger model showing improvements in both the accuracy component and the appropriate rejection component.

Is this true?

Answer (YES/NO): NO